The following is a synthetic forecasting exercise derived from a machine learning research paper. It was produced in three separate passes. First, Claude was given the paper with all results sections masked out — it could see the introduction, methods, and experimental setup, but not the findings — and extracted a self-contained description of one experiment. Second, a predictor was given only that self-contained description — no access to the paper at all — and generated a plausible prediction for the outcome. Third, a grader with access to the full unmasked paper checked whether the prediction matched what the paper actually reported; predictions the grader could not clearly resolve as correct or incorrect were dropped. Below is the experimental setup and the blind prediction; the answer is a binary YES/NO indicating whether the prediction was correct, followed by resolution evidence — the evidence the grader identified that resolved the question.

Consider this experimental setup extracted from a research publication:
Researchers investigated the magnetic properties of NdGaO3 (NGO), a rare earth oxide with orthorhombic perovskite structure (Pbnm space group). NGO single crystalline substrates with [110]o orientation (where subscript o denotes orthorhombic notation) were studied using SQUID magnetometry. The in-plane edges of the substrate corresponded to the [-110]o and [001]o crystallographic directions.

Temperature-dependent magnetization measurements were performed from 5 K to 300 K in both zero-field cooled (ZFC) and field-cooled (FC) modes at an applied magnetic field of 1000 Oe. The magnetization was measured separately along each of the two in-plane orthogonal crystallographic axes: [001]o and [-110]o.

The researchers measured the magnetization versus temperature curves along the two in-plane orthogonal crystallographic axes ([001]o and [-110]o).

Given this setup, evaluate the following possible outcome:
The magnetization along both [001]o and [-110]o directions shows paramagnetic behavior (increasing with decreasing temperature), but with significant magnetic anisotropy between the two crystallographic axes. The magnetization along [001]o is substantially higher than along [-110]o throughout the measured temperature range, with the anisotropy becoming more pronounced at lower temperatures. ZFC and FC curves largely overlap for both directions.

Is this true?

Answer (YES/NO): NO